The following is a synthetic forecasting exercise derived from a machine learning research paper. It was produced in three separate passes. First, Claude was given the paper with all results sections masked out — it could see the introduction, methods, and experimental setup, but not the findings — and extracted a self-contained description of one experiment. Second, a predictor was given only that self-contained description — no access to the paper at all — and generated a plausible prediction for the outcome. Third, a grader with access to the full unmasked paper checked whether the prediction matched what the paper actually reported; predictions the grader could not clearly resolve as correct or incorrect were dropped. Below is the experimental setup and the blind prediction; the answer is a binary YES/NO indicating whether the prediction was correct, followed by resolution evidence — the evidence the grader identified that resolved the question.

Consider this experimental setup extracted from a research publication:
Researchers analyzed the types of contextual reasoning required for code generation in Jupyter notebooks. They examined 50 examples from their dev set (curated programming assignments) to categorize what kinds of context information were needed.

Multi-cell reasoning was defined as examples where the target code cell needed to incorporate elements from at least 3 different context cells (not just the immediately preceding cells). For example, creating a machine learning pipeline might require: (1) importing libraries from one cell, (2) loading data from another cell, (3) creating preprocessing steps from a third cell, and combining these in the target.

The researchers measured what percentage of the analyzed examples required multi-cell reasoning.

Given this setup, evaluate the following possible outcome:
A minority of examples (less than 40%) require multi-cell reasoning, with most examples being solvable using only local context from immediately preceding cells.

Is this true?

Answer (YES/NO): YES